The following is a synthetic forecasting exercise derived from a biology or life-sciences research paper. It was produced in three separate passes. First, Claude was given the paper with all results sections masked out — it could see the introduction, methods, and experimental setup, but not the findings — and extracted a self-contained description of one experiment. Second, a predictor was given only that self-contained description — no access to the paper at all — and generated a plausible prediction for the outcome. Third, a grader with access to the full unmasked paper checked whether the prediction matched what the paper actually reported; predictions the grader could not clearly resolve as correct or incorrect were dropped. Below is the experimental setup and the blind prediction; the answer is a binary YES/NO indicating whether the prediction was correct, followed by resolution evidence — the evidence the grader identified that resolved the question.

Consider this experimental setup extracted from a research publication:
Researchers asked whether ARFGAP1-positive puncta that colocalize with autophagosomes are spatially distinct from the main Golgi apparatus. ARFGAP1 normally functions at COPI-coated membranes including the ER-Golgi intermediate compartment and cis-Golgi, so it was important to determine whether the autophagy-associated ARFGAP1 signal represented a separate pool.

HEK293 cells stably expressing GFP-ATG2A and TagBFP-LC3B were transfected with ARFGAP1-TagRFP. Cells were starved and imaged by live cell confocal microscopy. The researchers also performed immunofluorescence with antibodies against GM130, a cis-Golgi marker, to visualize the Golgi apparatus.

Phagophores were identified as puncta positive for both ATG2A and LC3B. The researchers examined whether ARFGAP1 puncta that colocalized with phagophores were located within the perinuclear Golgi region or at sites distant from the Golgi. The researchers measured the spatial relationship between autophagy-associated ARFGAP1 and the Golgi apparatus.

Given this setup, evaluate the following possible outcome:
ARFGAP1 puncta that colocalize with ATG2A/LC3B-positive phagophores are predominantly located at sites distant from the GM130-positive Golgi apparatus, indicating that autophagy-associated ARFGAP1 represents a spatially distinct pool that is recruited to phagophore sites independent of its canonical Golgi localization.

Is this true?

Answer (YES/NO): YES